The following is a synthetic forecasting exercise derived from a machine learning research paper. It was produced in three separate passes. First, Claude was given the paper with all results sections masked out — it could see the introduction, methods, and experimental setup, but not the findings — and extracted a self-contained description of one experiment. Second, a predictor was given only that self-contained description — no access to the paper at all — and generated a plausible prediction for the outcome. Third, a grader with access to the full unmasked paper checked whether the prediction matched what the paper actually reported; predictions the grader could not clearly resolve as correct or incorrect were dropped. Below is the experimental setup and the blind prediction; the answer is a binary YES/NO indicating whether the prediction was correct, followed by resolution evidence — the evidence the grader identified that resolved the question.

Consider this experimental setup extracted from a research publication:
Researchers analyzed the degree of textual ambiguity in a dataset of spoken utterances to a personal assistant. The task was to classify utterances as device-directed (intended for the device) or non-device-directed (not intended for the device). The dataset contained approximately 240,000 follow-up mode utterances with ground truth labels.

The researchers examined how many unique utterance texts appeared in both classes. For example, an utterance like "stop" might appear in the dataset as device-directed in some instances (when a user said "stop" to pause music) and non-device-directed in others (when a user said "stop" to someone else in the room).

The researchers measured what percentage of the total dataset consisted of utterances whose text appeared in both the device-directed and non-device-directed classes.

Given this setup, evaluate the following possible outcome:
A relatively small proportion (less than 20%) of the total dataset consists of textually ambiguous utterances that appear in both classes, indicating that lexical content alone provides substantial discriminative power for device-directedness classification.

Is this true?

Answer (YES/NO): NO